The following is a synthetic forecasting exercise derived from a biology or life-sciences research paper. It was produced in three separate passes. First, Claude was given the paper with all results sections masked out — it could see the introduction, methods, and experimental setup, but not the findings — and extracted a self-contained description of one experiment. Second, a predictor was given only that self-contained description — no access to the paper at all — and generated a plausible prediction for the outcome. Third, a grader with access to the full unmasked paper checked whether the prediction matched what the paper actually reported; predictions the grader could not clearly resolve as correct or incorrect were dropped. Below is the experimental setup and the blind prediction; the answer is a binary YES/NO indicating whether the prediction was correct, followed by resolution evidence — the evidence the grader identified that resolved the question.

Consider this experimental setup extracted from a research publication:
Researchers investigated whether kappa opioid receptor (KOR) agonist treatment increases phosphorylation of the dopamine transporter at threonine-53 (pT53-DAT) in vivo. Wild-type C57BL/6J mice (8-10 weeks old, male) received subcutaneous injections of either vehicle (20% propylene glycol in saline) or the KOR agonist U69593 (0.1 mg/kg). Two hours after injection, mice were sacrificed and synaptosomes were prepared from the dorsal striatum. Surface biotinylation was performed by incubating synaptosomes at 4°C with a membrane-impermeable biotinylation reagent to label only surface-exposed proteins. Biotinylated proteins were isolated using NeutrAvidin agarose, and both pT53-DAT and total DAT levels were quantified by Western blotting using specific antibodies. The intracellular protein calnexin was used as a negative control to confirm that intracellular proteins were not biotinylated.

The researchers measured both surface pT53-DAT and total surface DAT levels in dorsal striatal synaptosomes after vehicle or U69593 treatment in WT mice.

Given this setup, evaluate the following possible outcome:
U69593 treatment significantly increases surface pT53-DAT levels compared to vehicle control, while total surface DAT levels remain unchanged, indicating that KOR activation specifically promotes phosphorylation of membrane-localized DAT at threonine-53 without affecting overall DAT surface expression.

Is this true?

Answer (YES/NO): NO